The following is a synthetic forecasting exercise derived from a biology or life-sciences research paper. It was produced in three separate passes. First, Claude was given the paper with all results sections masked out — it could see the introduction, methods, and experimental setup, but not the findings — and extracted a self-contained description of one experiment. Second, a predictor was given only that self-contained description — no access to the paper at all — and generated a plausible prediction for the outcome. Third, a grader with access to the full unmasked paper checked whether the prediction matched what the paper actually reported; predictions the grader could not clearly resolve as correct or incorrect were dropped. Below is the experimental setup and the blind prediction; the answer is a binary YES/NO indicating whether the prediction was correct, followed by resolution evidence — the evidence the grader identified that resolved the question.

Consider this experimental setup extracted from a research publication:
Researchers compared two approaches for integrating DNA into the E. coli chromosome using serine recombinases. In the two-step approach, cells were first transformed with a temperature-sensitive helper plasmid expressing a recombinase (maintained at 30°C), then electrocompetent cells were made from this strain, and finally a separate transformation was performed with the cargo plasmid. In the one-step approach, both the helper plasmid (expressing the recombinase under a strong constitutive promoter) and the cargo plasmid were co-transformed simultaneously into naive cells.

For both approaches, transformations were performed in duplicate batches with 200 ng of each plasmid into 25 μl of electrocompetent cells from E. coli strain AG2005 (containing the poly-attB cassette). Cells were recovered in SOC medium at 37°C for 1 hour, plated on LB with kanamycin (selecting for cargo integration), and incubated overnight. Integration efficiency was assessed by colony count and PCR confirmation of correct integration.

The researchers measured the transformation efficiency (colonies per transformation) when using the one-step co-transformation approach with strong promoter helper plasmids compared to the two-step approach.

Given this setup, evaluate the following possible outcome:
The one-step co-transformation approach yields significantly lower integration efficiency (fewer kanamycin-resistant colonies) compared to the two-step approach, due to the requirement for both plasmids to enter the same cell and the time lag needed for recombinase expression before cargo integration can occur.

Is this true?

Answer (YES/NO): YES